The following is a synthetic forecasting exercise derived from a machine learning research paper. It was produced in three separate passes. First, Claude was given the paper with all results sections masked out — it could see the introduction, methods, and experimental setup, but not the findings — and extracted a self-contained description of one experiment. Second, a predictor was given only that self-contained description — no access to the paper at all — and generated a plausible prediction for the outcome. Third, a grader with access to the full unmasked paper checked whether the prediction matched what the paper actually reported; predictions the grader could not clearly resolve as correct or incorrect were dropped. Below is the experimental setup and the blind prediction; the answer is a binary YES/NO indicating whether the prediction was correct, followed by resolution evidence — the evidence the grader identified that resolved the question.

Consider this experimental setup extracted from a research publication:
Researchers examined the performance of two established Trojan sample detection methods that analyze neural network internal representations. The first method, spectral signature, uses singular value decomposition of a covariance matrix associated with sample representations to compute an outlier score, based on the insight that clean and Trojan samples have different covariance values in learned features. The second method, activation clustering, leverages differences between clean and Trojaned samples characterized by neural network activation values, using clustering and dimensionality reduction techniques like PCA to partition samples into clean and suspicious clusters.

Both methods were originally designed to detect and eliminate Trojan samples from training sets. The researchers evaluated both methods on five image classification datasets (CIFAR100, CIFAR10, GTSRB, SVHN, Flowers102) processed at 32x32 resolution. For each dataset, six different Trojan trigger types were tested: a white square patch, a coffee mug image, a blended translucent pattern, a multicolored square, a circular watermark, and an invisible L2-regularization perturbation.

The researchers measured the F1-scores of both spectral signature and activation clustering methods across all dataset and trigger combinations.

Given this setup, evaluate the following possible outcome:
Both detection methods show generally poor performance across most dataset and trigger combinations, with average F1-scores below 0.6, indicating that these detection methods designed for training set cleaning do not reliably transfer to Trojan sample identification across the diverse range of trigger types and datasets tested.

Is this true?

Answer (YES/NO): YES